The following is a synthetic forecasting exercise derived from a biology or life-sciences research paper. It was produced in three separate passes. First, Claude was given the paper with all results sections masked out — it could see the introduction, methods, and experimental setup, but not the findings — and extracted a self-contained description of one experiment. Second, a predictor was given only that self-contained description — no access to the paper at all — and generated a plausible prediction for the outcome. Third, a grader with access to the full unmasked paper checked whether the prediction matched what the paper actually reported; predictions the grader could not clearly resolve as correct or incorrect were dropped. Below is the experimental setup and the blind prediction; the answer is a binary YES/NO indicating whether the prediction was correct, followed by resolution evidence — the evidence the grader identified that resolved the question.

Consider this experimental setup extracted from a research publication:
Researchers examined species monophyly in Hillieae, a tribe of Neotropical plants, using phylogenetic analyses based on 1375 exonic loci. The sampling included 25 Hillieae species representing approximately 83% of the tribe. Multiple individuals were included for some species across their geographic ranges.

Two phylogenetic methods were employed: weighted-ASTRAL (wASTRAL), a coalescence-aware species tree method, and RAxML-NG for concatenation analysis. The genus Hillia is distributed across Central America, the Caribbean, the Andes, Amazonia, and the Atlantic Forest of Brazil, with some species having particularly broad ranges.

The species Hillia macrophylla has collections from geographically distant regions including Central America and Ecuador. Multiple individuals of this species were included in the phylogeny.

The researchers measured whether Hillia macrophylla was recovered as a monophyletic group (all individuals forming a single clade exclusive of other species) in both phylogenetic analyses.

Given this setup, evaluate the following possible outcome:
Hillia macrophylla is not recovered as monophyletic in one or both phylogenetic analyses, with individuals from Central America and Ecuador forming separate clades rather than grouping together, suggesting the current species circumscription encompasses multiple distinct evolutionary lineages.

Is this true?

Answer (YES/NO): YES